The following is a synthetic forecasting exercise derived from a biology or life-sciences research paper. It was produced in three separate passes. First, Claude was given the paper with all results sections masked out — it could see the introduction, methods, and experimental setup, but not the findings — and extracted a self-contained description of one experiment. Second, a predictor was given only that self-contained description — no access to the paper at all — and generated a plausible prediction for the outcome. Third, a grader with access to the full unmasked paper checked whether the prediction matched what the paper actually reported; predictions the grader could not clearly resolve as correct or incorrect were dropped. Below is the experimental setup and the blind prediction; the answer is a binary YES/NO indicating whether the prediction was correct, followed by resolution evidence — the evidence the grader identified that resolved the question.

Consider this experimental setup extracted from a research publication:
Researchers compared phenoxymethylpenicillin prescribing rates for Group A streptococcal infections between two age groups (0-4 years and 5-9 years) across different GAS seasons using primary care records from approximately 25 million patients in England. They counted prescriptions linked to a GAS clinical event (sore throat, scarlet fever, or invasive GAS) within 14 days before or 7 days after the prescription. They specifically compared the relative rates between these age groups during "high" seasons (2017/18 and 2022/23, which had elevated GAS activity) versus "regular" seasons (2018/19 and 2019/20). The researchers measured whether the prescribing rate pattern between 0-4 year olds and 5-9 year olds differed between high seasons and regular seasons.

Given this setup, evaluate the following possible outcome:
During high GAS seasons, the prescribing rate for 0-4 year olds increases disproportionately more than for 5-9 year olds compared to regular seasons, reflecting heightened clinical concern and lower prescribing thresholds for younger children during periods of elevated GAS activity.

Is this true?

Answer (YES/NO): NO